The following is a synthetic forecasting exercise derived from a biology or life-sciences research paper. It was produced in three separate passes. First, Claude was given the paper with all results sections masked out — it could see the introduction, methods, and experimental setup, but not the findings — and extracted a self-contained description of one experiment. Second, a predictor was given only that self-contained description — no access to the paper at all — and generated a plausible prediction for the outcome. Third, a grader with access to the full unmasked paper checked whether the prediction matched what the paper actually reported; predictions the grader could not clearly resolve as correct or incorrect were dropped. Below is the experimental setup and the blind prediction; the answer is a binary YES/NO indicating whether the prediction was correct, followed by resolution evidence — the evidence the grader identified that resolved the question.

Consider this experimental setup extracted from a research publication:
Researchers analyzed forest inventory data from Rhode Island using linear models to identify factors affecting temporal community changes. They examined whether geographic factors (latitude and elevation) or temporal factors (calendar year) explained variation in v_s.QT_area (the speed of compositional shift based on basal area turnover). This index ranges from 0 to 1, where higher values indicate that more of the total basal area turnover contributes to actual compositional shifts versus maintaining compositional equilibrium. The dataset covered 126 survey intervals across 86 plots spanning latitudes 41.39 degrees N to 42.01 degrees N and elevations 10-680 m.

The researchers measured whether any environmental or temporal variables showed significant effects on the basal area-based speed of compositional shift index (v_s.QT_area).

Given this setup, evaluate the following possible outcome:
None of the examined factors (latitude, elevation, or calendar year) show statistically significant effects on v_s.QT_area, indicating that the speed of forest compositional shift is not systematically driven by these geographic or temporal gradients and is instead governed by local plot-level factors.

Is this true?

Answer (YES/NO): YES